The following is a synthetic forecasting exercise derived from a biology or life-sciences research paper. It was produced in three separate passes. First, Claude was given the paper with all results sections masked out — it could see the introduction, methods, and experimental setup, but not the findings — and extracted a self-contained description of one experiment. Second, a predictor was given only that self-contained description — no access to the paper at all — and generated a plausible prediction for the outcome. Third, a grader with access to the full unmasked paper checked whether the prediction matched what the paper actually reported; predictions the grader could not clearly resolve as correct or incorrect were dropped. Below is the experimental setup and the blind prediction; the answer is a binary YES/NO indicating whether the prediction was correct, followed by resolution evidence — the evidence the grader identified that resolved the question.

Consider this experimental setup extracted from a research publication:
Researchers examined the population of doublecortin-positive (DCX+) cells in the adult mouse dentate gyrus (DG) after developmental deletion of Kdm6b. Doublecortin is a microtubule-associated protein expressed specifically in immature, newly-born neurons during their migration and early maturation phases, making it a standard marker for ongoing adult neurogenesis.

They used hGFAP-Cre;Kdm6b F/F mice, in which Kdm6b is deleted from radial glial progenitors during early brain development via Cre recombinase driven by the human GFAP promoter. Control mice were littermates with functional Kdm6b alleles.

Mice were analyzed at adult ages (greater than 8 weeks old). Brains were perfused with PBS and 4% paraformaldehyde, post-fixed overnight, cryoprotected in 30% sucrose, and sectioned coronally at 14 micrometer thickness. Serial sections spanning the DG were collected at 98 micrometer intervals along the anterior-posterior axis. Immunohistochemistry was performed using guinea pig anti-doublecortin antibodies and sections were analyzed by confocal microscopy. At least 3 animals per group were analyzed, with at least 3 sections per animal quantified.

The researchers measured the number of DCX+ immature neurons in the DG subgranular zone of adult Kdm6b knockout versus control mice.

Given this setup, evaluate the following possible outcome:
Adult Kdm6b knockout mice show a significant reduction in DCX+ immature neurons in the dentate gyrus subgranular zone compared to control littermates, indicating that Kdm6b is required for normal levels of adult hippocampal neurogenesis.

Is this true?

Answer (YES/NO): YES